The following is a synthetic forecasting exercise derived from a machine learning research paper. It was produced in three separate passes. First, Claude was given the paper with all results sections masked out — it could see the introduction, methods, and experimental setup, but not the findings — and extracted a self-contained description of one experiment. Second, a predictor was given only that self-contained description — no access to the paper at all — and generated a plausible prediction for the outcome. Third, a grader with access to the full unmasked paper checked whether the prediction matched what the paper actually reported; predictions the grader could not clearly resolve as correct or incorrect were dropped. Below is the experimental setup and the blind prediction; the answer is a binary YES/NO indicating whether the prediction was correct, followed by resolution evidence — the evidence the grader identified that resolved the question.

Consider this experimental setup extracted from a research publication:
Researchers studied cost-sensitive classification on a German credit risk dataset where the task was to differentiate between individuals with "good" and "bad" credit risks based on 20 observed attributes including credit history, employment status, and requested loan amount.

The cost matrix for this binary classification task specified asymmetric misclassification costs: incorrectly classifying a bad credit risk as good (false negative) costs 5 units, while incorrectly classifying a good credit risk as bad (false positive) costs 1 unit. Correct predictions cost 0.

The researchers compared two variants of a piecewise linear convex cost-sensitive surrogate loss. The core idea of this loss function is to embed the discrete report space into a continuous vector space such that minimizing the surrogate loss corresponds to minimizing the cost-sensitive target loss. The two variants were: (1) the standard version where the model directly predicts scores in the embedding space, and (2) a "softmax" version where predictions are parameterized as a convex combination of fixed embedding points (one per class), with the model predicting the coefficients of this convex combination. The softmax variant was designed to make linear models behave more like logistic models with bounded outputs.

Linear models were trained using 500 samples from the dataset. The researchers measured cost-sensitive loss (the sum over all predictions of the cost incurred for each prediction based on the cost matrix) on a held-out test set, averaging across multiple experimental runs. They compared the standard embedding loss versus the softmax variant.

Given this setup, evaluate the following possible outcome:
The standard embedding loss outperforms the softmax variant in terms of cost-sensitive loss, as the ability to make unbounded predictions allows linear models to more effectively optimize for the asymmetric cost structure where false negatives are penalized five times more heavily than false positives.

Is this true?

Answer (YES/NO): YES